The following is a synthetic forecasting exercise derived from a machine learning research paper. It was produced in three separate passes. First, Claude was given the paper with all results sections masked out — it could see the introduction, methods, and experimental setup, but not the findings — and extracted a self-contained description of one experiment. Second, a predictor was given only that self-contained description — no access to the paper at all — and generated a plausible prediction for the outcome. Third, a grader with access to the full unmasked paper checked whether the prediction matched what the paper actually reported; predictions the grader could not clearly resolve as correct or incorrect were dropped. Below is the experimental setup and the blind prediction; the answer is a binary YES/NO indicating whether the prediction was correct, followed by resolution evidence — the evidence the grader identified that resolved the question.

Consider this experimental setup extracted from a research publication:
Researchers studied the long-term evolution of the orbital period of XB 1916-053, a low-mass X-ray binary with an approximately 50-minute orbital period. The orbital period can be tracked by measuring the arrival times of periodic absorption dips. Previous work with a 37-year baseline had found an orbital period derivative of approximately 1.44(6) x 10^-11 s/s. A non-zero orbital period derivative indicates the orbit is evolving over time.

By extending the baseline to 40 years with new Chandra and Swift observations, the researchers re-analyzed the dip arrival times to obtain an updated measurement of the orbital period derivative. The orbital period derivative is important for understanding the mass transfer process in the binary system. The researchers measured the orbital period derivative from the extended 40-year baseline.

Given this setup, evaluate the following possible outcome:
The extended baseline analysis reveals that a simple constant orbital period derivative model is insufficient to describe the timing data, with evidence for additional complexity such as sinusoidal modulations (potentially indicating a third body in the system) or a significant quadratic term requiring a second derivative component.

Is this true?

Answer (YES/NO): YES